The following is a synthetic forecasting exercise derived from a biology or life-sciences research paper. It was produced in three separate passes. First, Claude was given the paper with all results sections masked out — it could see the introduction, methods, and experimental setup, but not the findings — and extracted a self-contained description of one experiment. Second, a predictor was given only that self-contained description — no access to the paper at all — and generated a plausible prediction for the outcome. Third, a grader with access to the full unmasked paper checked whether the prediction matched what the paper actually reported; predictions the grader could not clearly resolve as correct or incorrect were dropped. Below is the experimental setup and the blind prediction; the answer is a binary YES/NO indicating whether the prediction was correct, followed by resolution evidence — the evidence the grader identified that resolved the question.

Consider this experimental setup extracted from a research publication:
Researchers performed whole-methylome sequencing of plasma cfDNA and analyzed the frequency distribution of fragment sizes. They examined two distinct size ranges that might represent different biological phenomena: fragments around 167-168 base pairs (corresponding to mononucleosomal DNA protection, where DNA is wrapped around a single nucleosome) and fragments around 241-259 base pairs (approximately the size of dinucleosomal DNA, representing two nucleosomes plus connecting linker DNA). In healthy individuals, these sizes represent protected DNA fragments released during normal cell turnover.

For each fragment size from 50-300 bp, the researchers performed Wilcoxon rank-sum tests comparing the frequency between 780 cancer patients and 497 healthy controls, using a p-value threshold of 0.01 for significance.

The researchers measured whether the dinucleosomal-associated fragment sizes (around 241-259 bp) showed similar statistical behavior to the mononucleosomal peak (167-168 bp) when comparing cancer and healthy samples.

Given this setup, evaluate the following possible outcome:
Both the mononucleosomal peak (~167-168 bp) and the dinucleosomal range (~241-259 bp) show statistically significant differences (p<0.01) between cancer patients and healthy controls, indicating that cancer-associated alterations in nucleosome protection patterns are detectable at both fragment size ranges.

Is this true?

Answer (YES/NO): NO